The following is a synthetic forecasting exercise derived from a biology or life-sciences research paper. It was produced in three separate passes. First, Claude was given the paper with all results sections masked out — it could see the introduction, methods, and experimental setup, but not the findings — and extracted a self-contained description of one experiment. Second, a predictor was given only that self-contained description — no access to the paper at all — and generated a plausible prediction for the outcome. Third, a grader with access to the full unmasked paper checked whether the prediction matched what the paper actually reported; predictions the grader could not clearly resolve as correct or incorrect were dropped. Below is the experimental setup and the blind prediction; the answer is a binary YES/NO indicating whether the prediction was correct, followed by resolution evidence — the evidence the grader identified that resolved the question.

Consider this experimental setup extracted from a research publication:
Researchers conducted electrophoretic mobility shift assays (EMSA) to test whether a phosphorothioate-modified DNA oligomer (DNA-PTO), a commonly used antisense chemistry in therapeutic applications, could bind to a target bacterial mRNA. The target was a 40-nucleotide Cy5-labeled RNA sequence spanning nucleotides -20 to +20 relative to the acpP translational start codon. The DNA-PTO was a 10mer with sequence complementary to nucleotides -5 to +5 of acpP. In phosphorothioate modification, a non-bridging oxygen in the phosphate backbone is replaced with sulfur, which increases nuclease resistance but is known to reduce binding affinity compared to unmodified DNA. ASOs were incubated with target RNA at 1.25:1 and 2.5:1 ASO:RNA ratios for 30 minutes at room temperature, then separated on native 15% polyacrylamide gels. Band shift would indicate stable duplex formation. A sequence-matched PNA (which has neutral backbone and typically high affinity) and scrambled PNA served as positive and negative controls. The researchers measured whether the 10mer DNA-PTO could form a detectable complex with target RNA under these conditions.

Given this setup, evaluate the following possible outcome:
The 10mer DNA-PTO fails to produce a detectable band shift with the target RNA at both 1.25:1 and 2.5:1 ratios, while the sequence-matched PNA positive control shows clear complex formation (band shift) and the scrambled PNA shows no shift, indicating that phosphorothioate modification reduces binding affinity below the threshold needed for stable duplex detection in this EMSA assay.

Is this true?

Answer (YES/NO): YES